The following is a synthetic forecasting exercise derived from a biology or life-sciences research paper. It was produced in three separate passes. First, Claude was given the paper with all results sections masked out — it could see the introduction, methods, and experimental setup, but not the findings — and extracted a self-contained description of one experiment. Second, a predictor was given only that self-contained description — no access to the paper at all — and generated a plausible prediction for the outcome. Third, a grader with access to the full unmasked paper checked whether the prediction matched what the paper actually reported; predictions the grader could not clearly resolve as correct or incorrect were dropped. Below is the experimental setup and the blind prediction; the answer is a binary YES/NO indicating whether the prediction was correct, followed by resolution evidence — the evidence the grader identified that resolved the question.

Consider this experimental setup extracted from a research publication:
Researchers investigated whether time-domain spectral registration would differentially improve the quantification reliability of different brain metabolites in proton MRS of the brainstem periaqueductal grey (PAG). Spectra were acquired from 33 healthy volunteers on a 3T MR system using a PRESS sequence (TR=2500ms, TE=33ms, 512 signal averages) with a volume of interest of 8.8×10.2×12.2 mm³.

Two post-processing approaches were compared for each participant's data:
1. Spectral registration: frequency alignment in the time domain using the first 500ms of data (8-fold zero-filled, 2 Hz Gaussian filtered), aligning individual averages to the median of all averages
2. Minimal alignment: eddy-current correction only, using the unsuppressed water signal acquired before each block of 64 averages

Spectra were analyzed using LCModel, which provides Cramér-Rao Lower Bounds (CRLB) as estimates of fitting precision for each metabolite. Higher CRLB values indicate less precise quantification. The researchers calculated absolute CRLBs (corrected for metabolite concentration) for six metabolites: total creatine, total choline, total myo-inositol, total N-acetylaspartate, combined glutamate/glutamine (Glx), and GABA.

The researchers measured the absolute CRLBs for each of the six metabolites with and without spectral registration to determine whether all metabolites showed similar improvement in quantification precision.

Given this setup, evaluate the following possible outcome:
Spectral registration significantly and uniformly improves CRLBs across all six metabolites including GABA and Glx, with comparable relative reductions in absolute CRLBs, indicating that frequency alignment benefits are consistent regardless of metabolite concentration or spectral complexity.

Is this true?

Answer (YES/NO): NO